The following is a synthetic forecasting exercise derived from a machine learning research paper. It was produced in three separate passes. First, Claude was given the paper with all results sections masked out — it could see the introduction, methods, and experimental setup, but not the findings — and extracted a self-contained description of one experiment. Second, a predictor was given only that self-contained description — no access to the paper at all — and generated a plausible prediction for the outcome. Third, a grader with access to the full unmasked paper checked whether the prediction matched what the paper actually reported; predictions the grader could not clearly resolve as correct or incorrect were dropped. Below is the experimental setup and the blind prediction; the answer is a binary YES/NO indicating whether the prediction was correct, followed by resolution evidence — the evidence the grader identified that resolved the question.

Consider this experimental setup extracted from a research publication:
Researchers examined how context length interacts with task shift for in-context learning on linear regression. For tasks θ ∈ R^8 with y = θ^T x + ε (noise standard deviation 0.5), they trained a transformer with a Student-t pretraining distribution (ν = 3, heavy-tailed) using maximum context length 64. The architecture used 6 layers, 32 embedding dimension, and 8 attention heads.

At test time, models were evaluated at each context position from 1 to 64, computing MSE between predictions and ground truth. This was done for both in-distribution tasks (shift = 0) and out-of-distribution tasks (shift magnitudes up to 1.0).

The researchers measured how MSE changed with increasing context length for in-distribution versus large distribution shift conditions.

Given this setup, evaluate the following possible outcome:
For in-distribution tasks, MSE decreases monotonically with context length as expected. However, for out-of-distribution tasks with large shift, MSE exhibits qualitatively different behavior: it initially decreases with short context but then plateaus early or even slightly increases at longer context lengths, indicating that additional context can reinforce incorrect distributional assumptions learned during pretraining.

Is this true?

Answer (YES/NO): NO